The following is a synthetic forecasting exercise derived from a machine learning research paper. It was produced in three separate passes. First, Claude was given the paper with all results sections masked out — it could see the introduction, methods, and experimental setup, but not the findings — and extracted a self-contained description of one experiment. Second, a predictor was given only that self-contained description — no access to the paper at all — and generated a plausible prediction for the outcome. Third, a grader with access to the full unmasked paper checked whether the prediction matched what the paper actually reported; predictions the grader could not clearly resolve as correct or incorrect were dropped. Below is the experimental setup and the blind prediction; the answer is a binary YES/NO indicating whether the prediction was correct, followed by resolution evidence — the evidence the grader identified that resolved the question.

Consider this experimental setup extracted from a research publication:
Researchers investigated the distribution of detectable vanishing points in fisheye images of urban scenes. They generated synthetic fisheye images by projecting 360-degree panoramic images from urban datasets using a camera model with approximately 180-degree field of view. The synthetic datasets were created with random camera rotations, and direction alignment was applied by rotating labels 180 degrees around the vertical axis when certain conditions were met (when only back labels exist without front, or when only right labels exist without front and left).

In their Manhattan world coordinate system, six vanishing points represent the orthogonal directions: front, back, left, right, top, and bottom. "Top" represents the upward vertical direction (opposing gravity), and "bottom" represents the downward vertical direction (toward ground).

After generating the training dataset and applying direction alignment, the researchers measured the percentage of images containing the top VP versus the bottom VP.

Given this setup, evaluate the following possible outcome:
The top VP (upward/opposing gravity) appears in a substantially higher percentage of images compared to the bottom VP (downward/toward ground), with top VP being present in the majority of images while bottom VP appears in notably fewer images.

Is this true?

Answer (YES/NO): NO